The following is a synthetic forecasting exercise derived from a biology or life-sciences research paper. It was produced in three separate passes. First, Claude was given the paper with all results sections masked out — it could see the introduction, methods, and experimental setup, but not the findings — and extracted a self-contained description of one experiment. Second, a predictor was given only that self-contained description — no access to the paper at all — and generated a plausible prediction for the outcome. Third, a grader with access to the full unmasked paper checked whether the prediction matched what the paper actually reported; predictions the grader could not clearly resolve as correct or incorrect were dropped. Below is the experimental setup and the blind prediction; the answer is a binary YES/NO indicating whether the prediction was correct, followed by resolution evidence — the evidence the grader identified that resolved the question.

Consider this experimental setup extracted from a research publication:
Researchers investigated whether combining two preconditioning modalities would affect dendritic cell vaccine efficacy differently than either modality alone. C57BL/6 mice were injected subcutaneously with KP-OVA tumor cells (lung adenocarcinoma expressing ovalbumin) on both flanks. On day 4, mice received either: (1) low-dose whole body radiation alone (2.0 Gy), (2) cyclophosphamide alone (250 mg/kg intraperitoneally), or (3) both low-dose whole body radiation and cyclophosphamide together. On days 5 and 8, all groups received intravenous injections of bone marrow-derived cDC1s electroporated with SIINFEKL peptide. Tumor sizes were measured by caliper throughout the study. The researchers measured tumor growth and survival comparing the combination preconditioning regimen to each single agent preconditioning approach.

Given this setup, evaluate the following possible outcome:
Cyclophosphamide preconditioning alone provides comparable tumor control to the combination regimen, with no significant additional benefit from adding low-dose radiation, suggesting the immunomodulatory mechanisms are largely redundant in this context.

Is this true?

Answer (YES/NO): NO